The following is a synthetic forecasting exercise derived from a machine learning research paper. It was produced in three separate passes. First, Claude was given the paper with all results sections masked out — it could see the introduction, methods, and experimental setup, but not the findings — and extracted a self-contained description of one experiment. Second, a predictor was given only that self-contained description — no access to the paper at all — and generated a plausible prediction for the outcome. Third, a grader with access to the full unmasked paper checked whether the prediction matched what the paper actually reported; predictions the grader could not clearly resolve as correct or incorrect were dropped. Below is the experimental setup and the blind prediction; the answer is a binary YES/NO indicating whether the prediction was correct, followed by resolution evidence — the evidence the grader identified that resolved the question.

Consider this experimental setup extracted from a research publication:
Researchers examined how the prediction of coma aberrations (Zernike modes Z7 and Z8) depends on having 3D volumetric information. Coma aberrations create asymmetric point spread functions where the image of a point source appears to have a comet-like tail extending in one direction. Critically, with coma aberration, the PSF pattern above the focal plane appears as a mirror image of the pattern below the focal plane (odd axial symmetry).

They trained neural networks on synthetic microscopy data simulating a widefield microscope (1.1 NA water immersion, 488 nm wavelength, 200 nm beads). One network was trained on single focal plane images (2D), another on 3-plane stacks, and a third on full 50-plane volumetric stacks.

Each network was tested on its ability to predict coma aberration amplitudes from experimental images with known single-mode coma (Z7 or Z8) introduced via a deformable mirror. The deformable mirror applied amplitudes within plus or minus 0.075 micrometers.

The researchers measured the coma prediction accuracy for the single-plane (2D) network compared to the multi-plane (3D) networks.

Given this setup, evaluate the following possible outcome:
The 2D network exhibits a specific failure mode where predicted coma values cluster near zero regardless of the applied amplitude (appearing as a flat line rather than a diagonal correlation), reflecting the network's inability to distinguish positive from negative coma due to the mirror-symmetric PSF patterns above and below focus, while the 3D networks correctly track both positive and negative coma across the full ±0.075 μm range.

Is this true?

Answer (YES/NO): NO